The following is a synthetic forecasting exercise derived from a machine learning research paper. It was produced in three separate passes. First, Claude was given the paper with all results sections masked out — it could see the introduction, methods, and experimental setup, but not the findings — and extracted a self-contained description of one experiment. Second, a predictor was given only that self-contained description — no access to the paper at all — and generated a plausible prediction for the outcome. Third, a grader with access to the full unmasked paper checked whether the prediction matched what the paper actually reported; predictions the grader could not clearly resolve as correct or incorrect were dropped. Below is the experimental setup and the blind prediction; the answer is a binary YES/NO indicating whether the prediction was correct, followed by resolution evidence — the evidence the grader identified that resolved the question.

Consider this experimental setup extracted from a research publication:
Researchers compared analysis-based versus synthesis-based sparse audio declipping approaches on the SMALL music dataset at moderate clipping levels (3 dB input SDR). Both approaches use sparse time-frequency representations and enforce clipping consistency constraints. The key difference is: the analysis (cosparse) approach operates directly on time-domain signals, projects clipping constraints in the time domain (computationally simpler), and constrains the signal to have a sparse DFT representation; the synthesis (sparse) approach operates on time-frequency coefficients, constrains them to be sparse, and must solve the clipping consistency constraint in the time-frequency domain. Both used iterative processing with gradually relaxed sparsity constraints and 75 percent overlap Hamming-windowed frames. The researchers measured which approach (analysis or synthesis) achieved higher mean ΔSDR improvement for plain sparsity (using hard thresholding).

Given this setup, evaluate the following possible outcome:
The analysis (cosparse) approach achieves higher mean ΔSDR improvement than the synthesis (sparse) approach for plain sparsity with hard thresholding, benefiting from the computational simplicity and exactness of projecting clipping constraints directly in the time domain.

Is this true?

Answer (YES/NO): YES